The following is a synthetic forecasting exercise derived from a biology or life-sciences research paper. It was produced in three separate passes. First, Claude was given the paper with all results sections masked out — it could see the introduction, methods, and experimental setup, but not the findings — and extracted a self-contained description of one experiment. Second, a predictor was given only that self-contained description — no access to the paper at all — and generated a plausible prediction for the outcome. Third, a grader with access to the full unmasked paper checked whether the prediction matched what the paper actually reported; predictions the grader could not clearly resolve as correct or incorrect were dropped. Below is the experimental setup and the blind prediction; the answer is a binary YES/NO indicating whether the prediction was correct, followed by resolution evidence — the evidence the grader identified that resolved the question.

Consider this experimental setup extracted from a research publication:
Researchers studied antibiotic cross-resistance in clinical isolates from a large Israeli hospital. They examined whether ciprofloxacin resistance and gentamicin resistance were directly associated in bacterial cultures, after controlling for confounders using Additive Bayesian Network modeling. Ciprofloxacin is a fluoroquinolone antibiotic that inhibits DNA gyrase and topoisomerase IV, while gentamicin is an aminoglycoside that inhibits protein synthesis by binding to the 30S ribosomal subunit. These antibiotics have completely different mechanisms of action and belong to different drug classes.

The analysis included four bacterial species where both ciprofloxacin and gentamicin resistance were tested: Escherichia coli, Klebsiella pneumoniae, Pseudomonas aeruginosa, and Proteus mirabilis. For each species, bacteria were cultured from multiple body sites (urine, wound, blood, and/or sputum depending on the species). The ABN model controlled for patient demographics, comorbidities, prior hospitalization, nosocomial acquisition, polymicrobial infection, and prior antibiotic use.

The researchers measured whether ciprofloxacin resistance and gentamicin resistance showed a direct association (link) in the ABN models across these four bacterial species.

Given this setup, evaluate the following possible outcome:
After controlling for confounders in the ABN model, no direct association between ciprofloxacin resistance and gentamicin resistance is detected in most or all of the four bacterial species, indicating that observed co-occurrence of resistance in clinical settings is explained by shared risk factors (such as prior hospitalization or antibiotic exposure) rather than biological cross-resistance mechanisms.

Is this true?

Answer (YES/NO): NO